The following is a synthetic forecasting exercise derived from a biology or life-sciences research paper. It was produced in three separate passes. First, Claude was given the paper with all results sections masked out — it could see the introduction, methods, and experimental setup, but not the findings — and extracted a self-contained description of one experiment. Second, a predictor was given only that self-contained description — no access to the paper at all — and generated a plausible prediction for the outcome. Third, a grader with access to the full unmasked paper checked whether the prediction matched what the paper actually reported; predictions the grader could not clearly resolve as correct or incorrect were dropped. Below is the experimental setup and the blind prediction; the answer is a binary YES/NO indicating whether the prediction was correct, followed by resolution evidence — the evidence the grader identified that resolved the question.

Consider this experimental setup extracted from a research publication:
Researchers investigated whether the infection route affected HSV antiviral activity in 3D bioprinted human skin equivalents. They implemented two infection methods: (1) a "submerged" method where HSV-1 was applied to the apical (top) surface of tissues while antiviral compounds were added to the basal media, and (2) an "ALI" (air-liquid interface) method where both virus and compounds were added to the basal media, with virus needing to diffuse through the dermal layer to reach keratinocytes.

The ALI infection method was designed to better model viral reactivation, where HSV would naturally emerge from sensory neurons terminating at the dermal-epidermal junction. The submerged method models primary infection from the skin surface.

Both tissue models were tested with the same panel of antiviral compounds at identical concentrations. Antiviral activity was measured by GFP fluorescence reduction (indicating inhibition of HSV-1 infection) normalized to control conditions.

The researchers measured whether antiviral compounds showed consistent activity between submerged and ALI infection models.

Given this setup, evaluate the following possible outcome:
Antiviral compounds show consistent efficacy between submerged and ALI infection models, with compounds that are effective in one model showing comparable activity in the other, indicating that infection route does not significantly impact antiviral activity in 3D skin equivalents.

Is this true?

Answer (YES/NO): NO